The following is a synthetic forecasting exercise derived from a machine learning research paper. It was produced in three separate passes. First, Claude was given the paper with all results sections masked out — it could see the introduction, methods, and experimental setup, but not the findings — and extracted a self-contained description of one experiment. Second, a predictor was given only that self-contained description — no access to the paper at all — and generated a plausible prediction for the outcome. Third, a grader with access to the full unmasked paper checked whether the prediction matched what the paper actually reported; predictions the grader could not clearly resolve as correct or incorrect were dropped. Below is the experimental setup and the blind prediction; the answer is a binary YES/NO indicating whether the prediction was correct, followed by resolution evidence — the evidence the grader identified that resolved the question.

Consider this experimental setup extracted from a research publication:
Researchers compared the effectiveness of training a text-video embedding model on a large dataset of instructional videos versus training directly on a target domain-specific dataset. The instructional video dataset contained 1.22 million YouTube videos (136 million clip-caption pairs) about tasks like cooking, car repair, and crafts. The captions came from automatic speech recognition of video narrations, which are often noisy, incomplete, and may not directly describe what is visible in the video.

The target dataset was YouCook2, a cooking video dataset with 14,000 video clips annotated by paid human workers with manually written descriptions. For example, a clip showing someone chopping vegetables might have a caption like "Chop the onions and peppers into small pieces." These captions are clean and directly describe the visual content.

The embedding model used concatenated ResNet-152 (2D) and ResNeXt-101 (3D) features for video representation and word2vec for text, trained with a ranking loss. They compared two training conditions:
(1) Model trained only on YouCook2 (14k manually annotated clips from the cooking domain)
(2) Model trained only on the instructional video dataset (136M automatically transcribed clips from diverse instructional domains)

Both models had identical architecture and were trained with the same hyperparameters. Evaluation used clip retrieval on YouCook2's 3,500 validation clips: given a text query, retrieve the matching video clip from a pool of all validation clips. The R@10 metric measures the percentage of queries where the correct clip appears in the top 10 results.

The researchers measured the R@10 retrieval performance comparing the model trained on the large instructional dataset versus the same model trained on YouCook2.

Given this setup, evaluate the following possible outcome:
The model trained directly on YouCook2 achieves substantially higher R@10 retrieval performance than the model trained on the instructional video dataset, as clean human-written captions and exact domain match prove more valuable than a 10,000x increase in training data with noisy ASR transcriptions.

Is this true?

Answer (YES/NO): NO